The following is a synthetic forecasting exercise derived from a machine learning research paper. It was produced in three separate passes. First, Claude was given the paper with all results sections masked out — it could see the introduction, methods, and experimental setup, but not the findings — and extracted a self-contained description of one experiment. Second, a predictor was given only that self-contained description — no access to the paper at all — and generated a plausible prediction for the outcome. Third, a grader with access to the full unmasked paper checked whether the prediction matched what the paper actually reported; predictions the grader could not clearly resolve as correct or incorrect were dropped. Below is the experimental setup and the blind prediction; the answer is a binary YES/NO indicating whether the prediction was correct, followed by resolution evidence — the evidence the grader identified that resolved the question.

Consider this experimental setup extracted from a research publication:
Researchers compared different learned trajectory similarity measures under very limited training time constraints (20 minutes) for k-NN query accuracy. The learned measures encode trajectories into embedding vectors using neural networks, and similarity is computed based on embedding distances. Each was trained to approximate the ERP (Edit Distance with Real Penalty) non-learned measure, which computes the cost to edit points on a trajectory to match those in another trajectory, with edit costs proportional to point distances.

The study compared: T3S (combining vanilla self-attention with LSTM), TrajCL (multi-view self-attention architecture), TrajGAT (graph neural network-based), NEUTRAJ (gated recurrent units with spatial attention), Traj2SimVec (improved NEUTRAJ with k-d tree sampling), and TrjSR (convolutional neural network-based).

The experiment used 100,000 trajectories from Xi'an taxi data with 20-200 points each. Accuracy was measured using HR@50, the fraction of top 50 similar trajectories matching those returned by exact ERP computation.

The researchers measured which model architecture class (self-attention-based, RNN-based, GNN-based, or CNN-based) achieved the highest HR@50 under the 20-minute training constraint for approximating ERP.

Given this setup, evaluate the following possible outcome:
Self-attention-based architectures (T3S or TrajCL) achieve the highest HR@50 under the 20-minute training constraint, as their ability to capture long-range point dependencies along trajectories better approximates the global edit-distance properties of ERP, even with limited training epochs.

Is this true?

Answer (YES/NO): YES